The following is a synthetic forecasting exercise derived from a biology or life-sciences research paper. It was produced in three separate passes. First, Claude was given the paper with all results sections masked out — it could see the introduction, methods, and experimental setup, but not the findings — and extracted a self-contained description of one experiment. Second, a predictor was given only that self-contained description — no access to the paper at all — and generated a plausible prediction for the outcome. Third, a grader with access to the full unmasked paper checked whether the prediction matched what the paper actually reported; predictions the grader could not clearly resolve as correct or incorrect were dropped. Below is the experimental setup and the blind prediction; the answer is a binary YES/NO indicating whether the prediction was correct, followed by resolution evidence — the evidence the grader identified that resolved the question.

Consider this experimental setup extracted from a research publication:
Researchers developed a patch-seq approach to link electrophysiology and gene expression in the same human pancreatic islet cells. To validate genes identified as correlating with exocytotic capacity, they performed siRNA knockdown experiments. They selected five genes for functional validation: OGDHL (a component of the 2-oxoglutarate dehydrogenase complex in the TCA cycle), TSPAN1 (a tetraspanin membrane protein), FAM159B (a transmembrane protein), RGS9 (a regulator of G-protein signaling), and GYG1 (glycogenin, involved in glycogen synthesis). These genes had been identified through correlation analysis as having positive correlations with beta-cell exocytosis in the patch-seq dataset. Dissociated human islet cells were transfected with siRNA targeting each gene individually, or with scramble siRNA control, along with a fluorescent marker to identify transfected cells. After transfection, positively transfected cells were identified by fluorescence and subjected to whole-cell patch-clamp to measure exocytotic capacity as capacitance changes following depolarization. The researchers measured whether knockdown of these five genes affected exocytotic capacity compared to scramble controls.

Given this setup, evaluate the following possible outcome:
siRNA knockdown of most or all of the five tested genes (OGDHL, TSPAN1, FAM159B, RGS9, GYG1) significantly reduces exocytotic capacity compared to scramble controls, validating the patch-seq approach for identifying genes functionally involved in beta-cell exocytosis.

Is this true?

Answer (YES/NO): YES